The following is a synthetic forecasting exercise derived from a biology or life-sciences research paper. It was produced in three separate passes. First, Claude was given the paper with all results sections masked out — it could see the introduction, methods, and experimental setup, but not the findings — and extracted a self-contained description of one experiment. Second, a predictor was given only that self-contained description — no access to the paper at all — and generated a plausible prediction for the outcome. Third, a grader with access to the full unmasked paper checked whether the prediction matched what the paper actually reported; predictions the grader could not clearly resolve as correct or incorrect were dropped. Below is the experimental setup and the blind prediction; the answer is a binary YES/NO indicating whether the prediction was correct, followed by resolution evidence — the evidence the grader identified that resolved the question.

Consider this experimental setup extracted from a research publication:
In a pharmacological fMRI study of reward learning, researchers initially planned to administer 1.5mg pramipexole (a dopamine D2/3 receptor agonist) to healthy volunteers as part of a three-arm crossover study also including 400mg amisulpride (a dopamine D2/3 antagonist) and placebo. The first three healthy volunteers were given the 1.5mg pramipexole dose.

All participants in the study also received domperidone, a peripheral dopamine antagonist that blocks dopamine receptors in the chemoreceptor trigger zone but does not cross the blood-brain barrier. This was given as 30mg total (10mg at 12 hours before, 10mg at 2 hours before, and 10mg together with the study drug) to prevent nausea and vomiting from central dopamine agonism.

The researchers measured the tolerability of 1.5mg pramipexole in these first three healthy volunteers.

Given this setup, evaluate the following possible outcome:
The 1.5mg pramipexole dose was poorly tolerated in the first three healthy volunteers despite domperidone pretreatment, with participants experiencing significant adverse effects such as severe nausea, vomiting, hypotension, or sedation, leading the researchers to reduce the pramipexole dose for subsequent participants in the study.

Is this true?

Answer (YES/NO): YES